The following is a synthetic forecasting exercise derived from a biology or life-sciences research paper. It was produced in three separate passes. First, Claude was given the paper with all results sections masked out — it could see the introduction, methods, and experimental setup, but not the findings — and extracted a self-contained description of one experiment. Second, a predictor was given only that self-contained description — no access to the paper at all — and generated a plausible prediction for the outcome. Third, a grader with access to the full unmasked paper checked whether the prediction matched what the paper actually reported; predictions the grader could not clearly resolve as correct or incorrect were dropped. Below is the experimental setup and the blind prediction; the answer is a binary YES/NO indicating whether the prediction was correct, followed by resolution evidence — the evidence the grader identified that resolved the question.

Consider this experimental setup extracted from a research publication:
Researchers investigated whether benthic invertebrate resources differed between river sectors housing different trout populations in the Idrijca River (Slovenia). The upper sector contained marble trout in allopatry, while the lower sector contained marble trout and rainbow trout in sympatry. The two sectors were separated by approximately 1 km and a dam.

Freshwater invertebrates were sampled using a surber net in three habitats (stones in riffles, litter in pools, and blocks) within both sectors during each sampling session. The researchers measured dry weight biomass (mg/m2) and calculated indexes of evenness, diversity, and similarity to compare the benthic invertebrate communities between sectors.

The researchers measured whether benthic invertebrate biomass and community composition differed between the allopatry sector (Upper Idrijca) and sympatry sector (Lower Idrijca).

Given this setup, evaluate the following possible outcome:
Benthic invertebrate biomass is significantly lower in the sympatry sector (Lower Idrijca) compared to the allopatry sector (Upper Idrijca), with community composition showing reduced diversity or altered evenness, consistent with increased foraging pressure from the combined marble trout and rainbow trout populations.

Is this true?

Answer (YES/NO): NO